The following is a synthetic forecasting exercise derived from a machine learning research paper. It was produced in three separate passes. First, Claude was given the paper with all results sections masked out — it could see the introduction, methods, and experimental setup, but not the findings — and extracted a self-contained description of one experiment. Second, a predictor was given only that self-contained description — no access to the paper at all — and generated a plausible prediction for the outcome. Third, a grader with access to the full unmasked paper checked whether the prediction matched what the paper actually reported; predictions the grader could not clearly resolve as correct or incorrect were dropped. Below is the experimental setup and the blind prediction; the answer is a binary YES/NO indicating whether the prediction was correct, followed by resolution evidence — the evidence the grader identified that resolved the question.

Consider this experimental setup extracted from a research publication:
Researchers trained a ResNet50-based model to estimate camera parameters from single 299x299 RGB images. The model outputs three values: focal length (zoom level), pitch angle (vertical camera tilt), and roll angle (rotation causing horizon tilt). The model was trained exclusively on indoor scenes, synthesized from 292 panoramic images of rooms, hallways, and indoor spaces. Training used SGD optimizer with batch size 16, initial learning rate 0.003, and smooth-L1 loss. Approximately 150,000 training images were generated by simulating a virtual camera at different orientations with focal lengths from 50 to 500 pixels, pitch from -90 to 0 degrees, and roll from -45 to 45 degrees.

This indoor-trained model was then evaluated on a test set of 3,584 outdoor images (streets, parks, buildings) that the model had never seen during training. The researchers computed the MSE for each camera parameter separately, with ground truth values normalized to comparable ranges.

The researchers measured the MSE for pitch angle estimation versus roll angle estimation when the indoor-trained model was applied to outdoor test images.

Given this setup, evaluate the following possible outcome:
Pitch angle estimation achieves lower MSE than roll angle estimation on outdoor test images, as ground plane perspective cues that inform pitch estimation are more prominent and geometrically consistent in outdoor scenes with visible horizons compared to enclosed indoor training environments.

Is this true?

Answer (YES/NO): YES